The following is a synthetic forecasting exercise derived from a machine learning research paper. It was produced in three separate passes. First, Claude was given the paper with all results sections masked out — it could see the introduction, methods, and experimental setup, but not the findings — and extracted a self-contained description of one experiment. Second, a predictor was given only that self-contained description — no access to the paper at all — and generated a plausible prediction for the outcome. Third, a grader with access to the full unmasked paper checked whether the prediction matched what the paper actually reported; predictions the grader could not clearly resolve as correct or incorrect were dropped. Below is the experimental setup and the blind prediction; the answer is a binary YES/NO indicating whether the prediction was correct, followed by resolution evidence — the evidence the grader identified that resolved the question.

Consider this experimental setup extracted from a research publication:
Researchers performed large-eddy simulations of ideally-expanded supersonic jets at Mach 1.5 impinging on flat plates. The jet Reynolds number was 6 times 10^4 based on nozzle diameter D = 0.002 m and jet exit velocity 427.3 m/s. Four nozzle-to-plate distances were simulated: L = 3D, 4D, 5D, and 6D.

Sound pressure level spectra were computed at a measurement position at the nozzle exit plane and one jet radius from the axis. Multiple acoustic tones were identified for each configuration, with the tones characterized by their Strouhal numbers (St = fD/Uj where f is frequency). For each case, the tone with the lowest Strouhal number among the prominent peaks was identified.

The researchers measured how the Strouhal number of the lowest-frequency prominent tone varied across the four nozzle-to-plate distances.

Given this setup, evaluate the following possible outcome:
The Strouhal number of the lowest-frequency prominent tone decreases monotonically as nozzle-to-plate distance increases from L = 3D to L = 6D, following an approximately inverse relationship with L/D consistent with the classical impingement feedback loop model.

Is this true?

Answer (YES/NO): NO